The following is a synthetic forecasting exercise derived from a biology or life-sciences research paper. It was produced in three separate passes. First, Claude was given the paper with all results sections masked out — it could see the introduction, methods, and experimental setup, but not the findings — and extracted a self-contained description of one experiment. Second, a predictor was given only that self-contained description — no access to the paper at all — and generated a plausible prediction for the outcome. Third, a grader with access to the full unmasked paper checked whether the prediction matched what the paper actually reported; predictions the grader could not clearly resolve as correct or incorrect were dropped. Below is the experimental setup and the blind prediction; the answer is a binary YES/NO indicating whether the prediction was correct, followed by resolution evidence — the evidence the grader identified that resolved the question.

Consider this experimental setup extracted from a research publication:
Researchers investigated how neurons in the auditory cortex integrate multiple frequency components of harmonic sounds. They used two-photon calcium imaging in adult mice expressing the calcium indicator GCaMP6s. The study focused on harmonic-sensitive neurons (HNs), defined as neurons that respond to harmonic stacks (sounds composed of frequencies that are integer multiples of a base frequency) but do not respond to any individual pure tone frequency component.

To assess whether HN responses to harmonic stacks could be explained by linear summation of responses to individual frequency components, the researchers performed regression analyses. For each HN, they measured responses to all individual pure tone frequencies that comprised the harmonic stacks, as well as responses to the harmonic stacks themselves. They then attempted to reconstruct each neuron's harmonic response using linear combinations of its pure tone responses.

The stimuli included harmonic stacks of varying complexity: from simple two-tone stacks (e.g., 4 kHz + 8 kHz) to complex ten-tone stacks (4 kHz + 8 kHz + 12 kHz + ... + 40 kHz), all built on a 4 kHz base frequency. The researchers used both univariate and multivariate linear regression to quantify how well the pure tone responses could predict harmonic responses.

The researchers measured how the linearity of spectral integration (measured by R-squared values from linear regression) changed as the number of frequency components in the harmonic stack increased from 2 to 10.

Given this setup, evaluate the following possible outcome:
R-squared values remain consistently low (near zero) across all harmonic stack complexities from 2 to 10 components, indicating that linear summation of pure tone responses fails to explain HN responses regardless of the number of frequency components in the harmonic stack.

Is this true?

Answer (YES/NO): NO